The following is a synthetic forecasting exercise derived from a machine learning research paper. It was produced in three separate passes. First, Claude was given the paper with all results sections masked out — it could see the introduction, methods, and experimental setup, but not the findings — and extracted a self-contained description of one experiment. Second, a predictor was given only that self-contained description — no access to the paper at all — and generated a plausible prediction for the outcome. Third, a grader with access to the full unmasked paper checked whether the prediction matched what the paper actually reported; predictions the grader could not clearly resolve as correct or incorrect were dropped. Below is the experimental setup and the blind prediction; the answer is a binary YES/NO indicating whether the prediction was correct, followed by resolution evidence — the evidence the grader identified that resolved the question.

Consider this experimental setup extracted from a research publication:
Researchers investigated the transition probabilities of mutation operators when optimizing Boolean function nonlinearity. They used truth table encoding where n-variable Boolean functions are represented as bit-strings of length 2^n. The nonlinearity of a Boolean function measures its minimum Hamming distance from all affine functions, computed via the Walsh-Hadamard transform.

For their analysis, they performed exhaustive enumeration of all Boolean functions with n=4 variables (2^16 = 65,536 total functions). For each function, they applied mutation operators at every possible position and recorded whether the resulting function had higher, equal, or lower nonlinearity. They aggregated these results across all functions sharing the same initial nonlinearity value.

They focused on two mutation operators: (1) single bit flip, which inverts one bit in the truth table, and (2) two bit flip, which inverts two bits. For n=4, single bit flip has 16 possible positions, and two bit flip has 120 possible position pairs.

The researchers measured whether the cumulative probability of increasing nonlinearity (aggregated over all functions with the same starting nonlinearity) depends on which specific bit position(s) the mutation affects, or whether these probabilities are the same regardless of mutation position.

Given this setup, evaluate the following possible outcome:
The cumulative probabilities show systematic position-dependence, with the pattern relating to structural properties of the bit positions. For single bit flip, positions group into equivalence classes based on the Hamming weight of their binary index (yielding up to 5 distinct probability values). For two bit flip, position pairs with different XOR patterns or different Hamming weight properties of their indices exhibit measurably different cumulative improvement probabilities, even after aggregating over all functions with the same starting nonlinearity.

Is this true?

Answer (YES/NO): NO